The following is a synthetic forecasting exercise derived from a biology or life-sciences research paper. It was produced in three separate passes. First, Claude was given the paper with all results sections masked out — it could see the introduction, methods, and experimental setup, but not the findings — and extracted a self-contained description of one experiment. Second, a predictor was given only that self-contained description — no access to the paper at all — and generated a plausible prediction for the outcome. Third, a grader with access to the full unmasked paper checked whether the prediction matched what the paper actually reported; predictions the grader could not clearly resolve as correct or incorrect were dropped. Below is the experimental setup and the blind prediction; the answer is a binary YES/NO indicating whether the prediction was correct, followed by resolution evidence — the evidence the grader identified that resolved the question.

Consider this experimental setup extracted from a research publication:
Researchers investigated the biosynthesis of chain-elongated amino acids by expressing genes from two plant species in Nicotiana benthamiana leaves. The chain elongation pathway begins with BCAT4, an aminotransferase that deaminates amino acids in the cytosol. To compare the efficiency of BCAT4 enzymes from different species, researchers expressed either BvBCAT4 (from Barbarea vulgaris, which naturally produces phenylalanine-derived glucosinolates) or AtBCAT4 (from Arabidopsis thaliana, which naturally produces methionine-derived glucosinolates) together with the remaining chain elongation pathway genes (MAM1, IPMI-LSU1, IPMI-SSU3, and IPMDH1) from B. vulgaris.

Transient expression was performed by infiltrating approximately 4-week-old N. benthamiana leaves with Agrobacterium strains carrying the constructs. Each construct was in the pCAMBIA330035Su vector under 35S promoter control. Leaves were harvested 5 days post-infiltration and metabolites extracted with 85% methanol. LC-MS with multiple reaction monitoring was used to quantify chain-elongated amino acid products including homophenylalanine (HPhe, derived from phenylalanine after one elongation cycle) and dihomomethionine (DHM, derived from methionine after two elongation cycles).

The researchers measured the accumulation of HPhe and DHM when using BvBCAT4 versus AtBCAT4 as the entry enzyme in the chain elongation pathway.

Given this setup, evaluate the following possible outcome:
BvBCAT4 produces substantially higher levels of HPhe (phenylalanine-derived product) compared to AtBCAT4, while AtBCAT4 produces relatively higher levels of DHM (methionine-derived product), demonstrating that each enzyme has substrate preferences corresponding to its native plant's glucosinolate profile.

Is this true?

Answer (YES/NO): NO